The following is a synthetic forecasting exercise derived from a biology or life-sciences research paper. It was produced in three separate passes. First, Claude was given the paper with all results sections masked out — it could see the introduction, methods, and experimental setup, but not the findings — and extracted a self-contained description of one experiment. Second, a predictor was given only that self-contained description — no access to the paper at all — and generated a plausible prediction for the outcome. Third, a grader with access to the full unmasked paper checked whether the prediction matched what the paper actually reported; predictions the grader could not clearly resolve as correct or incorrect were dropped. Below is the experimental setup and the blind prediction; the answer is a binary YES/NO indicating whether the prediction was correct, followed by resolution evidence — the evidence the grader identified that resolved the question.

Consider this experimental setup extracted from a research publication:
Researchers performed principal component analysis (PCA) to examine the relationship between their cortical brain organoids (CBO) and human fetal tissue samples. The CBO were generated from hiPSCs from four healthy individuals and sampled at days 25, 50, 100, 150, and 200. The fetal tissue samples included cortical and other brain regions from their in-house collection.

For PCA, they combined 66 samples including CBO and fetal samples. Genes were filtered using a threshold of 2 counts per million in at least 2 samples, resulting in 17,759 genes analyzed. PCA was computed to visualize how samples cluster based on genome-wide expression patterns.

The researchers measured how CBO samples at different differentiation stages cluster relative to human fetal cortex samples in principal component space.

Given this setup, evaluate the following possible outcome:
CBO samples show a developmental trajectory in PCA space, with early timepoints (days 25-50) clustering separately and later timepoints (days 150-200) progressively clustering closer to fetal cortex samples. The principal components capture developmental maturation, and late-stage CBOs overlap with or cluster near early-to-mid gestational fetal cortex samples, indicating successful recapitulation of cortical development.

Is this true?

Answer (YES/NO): YES